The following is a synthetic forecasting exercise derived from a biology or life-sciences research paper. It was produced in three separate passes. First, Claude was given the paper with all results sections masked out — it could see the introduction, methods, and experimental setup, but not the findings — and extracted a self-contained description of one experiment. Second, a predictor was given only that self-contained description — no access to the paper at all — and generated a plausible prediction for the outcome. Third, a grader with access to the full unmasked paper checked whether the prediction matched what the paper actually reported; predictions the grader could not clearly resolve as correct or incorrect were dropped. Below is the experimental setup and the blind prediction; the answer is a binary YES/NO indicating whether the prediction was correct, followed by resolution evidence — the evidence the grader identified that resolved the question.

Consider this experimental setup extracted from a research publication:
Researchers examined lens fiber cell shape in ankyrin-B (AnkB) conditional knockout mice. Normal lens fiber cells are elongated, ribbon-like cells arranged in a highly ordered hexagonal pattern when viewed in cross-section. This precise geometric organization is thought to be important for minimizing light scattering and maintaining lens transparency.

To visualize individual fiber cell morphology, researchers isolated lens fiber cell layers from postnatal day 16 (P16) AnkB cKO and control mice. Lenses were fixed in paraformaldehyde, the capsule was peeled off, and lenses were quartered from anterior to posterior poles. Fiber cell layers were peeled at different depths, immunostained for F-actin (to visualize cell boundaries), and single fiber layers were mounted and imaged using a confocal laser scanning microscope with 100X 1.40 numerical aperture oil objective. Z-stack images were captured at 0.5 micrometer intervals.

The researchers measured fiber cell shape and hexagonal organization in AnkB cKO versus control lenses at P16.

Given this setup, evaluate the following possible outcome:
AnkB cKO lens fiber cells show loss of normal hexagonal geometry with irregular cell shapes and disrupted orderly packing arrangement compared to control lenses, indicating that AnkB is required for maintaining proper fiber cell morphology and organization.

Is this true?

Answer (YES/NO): YES